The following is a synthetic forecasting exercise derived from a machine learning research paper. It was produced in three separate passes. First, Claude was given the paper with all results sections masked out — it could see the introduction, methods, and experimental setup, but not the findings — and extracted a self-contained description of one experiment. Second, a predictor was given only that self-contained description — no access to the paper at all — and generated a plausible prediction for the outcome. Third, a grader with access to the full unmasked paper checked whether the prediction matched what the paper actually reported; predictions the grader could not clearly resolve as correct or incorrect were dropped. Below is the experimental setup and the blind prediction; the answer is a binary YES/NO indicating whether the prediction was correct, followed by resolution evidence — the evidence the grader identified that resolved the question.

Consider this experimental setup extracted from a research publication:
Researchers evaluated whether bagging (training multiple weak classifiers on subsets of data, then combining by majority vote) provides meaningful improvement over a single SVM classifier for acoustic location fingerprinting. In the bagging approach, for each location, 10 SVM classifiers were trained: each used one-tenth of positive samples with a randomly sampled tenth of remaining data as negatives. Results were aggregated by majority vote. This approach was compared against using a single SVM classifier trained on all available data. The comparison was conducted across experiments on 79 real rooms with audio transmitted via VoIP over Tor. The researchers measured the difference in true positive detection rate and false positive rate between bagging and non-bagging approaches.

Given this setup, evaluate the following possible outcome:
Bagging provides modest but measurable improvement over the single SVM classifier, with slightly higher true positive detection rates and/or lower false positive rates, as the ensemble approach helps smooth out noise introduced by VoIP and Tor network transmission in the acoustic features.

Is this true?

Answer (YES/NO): YES